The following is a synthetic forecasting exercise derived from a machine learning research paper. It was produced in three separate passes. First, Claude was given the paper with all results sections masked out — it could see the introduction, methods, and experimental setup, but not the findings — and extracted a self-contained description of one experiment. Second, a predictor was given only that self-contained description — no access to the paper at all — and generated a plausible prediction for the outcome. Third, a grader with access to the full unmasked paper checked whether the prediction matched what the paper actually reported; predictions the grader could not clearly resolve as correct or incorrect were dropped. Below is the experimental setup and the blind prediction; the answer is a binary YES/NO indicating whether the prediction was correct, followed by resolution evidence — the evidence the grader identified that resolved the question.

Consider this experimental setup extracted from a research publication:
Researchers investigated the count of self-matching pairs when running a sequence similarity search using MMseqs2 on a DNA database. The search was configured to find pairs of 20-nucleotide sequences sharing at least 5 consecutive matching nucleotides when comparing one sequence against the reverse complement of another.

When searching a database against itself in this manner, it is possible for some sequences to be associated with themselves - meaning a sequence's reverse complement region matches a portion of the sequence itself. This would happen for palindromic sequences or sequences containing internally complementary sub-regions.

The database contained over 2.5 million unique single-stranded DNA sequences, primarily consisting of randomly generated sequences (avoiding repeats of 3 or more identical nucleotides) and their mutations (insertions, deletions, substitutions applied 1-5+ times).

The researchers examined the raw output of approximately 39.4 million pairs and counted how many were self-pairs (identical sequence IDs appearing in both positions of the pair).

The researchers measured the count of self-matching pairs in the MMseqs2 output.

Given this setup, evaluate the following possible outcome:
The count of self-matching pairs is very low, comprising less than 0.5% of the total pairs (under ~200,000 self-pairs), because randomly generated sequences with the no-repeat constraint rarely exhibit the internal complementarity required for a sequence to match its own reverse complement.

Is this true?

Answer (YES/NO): YES